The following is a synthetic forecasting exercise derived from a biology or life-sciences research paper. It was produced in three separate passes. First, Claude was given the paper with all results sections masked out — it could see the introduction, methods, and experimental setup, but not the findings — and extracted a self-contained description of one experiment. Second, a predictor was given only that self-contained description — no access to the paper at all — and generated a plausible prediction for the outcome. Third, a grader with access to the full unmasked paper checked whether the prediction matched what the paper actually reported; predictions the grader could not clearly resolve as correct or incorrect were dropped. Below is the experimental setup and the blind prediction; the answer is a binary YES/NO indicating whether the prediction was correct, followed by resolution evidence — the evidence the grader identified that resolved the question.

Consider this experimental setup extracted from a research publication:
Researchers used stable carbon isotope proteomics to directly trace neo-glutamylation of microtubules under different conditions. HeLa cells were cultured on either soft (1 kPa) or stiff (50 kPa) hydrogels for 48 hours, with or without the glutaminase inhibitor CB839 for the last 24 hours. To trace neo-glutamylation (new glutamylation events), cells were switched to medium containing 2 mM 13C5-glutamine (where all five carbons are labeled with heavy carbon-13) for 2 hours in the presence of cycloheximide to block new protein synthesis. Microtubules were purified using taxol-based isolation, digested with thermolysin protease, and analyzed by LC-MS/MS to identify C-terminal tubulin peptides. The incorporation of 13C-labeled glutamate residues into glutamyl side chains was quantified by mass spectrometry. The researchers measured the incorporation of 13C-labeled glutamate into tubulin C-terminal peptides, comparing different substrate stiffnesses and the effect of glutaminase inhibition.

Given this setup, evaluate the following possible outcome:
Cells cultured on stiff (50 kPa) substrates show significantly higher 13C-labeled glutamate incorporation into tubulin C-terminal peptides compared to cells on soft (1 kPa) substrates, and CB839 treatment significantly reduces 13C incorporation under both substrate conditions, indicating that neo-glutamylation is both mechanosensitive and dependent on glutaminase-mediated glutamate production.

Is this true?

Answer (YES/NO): YES